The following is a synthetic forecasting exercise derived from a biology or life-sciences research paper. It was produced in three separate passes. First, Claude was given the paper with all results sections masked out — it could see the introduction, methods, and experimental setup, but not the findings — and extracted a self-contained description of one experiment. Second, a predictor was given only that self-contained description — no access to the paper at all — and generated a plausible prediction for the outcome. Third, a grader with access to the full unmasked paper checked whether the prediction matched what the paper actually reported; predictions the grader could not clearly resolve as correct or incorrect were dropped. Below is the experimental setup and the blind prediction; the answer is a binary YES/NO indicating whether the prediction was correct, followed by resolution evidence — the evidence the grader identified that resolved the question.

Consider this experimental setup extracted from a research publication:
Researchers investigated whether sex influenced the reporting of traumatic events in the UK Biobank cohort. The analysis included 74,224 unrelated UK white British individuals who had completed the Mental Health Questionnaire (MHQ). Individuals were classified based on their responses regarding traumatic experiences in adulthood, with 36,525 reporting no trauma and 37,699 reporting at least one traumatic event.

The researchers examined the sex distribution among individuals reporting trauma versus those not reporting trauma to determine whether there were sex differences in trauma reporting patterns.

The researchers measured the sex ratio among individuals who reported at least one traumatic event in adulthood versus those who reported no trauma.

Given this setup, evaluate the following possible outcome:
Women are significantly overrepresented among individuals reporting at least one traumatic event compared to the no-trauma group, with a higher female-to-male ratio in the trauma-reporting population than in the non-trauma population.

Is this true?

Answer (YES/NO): YES